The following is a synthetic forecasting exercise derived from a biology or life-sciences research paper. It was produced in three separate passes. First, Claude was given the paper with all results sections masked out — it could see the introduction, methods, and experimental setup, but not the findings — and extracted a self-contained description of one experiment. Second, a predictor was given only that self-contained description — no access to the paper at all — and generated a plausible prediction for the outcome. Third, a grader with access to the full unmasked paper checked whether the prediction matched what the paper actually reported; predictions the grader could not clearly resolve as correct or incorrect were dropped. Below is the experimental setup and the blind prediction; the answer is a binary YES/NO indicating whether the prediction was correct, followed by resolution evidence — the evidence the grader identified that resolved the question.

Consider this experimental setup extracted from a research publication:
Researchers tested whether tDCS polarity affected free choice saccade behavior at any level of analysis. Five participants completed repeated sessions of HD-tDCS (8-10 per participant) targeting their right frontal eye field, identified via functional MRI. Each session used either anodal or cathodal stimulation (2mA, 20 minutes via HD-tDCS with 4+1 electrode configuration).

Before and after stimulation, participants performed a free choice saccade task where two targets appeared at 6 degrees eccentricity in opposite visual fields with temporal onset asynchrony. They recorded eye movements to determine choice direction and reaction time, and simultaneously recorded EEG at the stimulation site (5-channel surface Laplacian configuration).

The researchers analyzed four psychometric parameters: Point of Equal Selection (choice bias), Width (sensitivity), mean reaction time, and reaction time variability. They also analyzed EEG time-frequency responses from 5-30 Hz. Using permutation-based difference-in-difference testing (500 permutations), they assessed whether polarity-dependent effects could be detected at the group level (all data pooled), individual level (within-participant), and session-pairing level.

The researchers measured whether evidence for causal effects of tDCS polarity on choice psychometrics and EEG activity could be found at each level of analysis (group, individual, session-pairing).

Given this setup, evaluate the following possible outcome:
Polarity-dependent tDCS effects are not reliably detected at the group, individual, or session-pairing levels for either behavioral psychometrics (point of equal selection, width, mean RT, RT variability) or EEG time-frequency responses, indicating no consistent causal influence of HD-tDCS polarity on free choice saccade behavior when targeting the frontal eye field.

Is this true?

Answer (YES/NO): NO